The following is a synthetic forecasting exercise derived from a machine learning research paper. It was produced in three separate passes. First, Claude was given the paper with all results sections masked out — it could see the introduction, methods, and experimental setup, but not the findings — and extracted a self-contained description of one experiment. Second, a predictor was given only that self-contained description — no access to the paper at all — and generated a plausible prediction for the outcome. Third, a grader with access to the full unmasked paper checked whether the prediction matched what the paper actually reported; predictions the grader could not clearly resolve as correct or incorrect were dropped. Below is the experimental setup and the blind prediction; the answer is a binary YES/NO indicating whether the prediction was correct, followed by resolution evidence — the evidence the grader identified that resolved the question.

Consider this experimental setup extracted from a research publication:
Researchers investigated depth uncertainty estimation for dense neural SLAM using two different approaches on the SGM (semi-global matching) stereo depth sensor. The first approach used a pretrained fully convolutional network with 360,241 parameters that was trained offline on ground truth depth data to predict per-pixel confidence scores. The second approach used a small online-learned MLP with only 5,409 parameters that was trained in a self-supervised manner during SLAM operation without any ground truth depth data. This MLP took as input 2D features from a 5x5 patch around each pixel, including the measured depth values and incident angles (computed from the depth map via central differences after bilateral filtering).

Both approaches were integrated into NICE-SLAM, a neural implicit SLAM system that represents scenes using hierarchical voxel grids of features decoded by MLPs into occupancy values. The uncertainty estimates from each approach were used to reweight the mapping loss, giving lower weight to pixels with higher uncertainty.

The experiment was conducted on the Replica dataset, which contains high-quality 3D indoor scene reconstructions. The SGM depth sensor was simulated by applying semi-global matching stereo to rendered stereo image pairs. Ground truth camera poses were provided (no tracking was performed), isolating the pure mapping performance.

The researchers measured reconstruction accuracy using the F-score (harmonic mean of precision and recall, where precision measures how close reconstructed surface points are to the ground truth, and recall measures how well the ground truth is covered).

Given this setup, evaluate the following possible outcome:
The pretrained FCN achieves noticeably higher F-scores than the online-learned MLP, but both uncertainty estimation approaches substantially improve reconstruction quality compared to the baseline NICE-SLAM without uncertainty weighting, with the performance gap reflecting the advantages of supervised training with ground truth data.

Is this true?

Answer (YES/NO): NO